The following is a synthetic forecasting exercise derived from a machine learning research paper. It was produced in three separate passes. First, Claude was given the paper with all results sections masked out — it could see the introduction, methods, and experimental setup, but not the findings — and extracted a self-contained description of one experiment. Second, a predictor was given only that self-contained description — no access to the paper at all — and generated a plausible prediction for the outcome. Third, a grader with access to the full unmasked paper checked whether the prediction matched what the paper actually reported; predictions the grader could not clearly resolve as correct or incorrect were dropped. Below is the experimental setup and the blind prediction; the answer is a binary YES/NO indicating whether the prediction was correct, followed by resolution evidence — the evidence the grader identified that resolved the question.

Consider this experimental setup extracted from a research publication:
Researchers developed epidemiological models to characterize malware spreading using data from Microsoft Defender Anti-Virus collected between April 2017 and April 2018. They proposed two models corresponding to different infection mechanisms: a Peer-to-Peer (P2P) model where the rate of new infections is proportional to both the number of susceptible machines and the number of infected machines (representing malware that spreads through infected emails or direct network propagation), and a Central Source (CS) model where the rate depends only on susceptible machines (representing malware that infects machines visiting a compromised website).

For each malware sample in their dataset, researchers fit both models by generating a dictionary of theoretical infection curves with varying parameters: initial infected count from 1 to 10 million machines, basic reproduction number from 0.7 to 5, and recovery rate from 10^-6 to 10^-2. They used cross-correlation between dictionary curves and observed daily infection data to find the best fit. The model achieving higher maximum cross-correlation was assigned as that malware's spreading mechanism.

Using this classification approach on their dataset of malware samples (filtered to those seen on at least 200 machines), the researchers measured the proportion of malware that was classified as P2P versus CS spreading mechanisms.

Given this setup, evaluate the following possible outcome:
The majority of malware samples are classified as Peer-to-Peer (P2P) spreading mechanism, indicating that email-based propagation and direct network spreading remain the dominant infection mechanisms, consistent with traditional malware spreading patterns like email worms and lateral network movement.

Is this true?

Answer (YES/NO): NO